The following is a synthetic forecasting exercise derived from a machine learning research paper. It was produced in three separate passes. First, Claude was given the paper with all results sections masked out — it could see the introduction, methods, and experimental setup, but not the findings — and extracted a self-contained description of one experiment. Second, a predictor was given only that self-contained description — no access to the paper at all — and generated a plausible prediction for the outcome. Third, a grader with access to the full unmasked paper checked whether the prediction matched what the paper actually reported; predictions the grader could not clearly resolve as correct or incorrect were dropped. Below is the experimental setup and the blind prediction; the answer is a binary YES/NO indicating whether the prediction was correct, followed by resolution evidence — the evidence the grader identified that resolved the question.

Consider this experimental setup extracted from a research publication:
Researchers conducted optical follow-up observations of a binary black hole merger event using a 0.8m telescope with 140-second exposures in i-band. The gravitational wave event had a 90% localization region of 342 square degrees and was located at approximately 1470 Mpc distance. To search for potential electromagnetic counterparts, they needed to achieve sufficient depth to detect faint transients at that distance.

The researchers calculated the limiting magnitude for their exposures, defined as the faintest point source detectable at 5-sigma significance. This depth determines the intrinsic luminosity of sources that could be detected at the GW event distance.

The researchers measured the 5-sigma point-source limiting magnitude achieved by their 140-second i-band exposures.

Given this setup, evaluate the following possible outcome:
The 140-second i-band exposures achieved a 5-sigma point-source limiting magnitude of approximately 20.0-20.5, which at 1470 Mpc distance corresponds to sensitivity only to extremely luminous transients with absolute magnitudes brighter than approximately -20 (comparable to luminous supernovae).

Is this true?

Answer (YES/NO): NO